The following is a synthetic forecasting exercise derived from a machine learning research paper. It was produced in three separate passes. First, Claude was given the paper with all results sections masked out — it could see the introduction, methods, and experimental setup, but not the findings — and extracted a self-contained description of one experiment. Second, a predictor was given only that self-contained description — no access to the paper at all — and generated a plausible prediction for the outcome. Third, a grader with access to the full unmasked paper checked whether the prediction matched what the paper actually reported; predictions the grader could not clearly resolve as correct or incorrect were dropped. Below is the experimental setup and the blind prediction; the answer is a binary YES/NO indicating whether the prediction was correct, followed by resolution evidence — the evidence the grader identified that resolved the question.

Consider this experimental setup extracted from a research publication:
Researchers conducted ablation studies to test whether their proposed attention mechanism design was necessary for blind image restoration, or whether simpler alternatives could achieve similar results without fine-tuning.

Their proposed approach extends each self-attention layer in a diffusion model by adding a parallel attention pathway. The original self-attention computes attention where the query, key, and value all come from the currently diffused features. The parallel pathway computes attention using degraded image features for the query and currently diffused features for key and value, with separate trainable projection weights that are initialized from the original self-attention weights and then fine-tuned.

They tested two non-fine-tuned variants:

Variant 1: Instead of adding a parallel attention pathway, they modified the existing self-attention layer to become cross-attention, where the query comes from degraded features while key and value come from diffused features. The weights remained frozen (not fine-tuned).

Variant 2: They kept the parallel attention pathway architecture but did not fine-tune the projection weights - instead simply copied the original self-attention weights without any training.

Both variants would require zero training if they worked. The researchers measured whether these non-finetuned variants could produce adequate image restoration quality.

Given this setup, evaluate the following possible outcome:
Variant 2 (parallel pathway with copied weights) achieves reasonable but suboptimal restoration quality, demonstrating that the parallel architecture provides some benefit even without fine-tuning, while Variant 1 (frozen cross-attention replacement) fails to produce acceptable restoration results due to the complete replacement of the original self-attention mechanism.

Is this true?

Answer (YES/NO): NO